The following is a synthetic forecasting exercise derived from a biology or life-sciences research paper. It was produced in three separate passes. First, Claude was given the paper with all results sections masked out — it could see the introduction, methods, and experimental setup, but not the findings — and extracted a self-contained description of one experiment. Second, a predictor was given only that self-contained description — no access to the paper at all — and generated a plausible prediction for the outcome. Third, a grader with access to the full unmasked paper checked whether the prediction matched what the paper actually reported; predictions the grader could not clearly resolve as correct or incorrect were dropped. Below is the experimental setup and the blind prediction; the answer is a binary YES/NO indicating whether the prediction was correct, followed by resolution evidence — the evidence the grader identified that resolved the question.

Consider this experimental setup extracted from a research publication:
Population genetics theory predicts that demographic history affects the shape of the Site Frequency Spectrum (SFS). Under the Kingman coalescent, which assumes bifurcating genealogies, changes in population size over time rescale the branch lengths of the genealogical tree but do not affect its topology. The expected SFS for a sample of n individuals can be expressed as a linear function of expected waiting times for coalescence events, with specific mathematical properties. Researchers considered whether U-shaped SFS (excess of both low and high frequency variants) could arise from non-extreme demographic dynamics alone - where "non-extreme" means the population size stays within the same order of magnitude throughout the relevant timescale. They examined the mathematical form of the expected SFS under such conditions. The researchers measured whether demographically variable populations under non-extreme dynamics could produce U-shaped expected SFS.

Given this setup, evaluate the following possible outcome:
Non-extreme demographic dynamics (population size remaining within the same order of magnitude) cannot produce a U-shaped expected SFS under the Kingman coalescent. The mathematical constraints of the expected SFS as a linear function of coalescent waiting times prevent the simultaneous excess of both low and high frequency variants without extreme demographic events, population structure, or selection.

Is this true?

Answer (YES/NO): YES